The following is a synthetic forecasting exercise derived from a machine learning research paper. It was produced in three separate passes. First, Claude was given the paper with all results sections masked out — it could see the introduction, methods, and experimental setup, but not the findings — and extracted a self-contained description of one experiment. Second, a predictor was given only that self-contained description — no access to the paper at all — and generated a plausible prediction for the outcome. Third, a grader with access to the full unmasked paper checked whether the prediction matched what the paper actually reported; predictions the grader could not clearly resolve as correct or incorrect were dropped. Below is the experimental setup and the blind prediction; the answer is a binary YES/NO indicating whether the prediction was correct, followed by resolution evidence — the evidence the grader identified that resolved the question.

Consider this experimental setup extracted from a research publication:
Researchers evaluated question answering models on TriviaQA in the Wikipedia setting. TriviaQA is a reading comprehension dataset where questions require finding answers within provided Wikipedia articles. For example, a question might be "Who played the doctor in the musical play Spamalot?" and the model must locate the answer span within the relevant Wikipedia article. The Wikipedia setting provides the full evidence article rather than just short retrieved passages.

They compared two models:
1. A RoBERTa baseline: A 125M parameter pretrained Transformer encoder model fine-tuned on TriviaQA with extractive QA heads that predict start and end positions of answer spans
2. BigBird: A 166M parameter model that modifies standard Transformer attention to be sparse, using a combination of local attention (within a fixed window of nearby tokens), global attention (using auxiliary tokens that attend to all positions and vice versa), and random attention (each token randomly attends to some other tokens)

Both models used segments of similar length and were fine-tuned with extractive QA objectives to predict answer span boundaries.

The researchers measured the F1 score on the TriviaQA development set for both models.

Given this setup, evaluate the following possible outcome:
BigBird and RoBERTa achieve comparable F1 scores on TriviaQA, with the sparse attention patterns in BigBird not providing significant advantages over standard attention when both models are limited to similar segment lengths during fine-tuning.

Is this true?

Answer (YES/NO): NO